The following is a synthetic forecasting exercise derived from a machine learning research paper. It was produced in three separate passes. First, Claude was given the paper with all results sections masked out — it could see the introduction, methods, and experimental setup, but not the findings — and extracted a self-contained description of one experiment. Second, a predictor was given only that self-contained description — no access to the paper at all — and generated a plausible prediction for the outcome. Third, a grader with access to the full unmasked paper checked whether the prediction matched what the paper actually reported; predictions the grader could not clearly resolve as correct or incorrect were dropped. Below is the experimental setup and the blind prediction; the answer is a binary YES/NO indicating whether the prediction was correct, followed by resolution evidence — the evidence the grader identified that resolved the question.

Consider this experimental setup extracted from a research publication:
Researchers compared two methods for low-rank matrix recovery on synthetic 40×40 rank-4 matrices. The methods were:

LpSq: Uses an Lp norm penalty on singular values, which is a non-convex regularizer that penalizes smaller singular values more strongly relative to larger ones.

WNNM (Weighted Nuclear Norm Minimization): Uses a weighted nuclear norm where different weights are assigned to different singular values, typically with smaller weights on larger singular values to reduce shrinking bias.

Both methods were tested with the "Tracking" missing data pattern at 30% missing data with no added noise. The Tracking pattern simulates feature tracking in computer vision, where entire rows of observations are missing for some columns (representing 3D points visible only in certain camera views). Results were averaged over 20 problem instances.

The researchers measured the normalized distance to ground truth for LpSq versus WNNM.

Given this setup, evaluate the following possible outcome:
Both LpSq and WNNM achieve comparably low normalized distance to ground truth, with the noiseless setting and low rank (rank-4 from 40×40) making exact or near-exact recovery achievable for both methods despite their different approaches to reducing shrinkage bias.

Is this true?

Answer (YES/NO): NO